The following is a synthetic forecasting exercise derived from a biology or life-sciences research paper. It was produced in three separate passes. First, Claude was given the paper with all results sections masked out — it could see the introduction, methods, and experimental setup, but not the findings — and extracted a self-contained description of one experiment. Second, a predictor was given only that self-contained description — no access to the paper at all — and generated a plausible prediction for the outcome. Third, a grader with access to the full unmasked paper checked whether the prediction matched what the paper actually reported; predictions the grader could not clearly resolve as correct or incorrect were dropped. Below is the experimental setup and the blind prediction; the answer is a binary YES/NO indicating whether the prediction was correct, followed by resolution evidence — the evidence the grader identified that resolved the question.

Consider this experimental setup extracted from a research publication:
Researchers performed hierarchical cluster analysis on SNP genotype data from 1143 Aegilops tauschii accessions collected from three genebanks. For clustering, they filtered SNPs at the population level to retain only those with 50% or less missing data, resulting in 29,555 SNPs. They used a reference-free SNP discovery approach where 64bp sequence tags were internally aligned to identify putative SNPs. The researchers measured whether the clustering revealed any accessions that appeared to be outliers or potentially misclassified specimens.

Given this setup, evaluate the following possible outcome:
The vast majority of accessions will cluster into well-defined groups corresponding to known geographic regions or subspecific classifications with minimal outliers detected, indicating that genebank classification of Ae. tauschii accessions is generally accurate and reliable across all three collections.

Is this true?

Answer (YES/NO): YES